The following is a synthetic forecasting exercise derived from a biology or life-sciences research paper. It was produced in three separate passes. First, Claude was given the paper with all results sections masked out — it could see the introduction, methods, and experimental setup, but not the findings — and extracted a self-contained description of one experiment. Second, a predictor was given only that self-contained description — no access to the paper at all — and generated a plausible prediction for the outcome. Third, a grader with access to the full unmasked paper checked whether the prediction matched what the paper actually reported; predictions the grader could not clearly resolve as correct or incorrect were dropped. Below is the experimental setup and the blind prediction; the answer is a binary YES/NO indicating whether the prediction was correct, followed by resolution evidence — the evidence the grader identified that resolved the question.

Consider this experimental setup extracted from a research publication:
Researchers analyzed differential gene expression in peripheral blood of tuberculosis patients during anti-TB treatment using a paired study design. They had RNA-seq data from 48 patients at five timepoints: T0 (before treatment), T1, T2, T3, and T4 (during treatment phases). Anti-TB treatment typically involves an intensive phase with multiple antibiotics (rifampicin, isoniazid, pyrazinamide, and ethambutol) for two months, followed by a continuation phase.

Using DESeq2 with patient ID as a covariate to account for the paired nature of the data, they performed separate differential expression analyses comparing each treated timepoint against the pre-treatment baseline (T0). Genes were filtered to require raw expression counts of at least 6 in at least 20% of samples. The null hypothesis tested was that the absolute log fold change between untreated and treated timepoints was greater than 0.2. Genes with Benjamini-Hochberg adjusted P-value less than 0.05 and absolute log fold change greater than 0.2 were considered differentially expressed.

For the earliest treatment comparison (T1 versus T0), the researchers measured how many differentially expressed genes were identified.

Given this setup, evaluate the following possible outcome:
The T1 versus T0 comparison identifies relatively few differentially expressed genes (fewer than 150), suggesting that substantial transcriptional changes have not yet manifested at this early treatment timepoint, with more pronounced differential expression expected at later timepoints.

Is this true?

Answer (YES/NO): NO